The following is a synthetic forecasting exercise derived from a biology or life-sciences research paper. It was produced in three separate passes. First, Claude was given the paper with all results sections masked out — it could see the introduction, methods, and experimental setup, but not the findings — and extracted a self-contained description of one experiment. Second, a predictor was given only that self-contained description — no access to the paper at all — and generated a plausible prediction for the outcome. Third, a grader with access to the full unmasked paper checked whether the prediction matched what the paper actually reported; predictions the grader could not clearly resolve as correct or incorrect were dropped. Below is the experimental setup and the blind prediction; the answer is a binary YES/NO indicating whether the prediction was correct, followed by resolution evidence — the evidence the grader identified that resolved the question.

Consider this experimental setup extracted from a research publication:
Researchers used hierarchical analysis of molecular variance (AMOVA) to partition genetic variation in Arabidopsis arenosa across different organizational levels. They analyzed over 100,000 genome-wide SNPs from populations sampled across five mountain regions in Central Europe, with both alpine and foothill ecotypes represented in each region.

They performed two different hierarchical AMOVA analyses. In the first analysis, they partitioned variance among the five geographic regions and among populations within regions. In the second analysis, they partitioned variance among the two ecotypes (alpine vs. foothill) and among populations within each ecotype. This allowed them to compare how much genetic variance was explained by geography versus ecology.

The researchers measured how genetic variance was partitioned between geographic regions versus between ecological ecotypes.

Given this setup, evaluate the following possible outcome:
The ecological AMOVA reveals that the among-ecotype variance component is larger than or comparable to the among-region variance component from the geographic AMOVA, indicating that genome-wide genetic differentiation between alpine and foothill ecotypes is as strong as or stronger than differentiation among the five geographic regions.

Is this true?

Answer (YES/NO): NO